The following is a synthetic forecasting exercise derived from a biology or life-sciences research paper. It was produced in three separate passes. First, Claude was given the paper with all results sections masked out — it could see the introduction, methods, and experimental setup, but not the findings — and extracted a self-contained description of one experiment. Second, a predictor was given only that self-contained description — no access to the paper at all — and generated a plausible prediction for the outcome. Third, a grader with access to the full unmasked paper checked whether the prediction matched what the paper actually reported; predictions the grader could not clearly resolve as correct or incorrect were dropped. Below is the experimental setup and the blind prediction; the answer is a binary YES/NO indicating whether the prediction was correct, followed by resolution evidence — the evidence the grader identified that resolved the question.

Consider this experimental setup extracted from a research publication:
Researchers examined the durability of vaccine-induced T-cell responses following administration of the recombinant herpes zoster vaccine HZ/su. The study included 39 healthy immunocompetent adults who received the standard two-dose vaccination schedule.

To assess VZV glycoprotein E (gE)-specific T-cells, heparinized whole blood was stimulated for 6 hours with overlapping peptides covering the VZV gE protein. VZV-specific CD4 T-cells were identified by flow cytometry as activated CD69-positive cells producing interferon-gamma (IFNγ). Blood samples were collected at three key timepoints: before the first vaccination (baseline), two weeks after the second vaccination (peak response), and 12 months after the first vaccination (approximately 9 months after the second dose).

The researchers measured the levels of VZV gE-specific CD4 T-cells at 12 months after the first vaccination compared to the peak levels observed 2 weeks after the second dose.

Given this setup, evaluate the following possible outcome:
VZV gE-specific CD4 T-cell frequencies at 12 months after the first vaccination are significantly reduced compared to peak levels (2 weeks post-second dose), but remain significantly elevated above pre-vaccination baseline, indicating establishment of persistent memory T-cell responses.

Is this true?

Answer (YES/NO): YES